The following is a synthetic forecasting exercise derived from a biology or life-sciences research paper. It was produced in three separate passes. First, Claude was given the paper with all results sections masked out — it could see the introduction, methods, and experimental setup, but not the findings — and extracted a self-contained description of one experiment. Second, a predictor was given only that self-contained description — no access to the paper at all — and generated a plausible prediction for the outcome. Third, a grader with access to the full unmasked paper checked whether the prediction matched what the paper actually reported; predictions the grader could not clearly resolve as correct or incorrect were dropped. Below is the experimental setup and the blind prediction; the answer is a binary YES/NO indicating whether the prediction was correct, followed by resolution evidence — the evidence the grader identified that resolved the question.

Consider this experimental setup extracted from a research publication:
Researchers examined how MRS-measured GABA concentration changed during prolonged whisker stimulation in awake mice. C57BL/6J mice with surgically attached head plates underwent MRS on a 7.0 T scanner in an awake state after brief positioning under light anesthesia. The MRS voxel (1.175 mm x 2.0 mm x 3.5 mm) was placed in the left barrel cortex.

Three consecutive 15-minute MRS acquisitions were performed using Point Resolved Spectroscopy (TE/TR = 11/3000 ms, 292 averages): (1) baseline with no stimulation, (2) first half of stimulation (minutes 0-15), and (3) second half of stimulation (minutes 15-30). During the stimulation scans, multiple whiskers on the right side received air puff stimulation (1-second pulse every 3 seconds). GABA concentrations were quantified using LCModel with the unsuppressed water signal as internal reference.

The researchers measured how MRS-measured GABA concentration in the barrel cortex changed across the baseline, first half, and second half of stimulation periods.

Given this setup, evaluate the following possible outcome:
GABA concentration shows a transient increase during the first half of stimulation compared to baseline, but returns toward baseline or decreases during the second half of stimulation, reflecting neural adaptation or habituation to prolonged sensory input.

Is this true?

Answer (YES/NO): NO